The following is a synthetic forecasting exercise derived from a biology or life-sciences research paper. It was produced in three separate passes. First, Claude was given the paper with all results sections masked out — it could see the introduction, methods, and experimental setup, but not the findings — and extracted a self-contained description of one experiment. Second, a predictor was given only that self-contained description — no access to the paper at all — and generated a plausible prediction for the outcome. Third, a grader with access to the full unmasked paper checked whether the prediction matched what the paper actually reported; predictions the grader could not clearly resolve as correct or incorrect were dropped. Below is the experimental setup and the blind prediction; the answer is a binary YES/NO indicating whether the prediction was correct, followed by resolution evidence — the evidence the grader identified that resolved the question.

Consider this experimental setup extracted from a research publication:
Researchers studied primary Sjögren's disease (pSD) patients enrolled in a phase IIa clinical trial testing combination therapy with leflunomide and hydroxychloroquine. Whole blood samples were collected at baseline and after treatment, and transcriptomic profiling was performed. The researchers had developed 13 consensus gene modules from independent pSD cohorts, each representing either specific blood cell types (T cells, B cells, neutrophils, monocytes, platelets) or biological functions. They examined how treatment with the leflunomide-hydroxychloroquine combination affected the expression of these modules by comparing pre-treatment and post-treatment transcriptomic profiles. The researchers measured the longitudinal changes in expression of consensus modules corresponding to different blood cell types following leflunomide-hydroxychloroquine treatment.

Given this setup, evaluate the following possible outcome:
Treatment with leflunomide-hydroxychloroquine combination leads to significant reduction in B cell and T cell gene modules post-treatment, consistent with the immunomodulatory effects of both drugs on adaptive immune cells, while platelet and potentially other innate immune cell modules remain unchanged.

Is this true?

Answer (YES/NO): NO